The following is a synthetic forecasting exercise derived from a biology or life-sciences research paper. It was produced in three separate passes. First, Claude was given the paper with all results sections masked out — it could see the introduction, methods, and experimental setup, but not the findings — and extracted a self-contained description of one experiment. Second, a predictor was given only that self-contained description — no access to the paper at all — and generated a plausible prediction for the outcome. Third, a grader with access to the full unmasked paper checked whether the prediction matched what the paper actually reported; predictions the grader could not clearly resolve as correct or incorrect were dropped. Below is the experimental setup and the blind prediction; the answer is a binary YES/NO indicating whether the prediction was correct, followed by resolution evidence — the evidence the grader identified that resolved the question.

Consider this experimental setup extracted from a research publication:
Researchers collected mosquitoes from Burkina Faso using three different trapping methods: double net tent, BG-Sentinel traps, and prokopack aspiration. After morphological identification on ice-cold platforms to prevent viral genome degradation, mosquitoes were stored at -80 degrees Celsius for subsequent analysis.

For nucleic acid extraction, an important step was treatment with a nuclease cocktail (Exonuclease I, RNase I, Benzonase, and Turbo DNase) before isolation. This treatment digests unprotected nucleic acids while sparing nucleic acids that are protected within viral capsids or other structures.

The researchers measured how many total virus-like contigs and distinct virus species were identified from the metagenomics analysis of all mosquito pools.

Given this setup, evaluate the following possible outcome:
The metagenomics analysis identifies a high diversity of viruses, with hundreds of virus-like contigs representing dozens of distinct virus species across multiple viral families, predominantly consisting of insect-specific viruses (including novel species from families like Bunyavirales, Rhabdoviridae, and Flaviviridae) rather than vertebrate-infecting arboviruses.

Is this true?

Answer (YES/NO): NO